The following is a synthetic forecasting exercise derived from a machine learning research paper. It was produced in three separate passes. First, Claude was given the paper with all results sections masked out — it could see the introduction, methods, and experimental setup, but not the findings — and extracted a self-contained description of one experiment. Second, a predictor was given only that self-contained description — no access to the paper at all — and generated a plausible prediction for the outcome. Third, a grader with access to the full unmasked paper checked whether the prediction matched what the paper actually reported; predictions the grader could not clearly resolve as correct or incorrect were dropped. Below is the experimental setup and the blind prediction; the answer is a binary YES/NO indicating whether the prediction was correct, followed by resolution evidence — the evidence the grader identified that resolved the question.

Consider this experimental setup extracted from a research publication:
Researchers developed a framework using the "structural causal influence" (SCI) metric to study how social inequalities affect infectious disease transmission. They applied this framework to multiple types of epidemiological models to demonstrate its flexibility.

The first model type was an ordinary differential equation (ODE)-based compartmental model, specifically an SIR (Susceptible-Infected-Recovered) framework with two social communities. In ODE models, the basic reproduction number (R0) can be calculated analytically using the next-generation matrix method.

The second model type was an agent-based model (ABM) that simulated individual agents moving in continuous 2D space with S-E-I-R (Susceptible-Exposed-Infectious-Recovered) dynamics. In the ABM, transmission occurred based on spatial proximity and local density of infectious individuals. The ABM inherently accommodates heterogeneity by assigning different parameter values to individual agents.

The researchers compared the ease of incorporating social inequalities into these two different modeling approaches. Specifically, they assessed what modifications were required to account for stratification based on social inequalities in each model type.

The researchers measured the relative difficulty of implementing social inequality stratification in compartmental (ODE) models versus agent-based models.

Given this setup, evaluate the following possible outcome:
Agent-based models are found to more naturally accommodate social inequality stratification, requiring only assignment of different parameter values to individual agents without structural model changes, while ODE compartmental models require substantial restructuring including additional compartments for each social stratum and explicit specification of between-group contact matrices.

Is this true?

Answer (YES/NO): YES